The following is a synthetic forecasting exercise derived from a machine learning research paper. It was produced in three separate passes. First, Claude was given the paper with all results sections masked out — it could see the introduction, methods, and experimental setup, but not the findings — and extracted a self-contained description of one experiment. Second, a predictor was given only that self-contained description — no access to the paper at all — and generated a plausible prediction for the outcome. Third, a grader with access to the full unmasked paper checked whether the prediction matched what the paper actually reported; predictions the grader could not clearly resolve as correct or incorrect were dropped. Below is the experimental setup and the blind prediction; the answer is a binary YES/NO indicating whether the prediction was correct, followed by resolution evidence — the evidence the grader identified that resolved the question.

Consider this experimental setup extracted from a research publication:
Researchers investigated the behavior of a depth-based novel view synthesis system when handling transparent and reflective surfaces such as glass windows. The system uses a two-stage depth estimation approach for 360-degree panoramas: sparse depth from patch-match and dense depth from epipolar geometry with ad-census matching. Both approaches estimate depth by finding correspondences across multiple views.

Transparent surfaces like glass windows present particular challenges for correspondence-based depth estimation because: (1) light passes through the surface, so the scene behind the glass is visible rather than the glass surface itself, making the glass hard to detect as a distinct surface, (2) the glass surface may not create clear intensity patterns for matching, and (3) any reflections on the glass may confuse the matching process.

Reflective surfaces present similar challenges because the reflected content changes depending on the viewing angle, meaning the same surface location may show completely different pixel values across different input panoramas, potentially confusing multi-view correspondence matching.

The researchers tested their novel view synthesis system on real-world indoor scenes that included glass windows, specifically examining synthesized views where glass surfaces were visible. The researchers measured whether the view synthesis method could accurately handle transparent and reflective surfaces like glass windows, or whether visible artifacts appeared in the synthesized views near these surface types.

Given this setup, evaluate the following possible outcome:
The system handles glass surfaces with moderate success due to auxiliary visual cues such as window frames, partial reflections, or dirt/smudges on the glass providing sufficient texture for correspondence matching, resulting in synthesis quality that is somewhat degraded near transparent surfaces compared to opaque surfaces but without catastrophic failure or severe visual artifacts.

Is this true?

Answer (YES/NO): NO